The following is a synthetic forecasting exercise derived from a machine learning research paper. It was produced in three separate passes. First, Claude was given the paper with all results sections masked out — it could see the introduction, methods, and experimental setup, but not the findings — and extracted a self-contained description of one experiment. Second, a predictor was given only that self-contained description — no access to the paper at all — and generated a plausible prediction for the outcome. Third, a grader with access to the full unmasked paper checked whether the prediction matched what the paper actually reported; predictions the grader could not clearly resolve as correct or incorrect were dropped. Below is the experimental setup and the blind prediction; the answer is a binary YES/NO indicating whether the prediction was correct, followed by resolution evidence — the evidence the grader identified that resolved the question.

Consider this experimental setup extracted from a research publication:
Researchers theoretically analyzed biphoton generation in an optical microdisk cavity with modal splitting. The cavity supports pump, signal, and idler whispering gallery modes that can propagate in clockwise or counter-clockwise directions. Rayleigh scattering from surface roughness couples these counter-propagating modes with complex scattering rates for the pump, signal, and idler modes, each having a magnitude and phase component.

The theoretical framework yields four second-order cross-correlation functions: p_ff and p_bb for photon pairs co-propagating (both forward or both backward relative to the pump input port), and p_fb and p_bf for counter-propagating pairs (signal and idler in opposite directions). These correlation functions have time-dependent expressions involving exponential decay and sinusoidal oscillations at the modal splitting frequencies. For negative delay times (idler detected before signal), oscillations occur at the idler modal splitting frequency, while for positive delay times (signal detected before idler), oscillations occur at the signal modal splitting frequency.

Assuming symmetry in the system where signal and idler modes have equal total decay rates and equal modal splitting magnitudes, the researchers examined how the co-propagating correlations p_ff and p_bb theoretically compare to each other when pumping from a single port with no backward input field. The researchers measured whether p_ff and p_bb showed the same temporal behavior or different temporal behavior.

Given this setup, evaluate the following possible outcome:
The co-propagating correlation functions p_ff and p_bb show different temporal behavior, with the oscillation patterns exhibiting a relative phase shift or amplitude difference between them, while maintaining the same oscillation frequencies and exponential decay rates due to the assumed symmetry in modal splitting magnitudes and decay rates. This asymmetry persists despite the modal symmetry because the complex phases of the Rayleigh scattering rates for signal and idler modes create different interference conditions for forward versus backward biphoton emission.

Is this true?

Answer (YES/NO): YES